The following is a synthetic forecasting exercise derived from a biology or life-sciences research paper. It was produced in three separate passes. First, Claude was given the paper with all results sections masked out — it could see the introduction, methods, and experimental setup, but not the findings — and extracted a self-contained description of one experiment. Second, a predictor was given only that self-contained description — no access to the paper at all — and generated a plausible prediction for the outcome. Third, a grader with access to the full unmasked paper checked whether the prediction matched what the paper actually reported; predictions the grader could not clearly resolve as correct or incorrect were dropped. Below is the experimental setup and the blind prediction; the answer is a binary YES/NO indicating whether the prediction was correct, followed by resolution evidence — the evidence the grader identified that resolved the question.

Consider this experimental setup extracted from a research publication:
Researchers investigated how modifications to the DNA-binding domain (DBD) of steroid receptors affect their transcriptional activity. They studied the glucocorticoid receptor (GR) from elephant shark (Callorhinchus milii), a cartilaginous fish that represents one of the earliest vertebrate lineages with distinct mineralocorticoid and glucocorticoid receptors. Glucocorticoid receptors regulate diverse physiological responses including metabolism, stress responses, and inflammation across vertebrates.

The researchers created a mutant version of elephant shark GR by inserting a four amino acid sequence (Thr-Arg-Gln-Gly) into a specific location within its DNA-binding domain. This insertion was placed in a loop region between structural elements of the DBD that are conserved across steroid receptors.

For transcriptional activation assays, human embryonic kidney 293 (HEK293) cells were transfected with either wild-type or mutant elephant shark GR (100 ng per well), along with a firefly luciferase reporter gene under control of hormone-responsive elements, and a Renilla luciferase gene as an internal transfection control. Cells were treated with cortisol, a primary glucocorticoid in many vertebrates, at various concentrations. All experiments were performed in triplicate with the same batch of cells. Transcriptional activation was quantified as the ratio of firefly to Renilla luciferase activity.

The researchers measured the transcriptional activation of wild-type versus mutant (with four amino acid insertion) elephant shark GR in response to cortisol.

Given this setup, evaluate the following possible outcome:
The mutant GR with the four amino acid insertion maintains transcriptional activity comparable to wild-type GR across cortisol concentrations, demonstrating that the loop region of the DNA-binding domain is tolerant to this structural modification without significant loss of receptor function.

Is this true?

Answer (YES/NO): NO